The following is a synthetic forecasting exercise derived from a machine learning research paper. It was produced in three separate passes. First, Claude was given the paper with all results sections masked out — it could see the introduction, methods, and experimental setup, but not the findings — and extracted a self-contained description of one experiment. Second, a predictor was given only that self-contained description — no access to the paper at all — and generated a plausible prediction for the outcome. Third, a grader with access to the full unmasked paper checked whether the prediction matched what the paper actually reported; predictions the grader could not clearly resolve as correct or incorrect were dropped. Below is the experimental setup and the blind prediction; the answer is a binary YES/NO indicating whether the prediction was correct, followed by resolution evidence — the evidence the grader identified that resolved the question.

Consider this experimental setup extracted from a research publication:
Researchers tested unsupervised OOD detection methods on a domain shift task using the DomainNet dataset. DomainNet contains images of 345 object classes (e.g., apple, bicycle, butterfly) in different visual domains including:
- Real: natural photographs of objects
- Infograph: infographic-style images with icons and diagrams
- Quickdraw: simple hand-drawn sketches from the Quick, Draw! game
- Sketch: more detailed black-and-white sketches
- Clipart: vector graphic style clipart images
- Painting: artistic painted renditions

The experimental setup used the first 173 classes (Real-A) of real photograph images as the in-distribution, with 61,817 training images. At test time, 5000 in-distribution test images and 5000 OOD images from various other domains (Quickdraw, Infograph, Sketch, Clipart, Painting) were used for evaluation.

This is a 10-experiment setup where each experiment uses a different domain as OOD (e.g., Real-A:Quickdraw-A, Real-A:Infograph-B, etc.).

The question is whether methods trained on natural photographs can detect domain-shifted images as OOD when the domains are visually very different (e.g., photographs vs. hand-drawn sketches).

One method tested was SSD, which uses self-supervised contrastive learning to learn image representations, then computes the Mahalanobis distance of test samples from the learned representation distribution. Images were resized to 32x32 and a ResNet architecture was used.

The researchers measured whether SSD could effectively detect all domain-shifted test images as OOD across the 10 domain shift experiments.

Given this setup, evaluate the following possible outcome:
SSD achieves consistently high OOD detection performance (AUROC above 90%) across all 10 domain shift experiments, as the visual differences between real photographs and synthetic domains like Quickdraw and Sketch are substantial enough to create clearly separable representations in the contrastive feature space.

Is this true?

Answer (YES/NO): NO